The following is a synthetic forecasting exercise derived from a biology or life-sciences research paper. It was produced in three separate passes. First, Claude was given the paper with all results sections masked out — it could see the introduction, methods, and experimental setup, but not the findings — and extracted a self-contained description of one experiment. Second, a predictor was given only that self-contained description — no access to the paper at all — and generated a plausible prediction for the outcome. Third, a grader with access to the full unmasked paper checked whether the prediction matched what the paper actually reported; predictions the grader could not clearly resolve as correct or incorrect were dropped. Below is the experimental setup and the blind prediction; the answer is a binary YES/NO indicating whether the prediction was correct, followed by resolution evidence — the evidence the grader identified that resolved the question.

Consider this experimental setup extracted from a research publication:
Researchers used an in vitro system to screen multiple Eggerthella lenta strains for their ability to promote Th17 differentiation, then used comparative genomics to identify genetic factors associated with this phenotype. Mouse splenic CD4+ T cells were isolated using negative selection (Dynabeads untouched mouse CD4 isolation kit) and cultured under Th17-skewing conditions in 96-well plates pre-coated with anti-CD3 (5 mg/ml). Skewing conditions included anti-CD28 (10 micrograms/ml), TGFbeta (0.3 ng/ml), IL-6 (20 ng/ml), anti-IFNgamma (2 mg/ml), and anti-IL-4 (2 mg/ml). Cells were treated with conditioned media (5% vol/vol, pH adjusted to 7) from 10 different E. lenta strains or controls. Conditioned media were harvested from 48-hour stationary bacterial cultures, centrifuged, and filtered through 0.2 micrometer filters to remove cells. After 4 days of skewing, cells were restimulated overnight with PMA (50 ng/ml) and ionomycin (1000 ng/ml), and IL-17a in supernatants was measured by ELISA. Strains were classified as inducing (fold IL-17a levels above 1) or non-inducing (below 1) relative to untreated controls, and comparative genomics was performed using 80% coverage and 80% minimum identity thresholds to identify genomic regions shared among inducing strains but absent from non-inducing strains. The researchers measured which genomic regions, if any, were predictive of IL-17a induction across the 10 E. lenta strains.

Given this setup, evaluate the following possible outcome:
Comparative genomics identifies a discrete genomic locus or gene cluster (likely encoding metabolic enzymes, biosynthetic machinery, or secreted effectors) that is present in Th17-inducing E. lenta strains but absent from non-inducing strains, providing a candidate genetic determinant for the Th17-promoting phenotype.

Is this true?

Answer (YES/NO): YES